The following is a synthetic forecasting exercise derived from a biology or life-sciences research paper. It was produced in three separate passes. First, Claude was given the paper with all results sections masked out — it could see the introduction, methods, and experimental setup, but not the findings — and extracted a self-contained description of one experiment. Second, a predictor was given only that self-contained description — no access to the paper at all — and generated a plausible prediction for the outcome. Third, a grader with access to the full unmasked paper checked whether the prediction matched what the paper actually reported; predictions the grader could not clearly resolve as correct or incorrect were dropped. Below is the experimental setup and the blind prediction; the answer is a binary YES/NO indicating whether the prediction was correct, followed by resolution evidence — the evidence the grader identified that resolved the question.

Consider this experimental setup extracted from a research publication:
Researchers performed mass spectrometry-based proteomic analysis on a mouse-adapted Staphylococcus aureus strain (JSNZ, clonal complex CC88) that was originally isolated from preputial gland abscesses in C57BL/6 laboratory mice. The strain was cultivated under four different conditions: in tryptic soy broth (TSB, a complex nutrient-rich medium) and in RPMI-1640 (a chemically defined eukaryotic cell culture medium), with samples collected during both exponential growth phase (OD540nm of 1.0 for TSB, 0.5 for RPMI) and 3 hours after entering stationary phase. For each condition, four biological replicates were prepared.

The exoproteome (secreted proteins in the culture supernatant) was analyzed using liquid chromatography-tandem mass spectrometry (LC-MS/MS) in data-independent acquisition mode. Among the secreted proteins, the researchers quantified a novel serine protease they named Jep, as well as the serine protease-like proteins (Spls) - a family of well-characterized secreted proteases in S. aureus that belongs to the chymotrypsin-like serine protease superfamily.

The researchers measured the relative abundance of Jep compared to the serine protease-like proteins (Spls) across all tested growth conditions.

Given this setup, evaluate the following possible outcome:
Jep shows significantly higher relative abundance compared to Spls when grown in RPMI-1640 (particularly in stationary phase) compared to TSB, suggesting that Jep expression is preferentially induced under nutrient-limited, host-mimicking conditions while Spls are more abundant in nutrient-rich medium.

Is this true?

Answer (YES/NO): NO